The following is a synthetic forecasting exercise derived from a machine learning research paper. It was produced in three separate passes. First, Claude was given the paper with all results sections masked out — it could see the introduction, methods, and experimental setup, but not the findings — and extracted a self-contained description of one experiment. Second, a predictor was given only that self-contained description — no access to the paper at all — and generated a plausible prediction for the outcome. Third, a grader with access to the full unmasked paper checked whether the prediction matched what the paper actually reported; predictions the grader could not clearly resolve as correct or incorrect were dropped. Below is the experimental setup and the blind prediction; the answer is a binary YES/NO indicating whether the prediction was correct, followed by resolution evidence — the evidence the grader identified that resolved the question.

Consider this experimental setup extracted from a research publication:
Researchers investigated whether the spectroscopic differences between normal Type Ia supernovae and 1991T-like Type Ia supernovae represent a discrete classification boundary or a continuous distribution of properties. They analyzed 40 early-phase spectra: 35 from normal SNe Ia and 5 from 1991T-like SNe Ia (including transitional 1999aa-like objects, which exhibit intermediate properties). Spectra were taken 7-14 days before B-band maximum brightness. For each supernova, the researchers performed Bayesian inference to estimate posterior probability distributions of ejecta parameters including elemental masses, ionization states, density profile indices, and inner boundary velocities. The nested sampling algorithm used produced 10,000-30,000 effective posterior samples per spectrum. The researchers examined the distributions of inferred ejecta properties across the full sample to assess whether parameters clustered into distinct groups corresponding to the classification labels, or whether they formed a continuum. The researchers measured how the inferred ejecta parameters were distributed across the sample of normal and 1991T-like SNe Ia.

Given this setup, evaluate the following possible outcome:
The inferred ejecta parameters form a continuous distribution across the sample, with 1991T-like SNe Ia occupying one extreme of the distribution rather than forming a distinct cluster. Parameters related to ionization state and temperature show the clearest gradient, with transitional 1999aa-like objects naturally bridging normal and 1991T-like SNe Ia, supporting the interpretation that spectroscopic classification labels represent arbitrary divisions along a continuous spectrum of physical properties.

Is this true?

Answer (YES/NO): NO